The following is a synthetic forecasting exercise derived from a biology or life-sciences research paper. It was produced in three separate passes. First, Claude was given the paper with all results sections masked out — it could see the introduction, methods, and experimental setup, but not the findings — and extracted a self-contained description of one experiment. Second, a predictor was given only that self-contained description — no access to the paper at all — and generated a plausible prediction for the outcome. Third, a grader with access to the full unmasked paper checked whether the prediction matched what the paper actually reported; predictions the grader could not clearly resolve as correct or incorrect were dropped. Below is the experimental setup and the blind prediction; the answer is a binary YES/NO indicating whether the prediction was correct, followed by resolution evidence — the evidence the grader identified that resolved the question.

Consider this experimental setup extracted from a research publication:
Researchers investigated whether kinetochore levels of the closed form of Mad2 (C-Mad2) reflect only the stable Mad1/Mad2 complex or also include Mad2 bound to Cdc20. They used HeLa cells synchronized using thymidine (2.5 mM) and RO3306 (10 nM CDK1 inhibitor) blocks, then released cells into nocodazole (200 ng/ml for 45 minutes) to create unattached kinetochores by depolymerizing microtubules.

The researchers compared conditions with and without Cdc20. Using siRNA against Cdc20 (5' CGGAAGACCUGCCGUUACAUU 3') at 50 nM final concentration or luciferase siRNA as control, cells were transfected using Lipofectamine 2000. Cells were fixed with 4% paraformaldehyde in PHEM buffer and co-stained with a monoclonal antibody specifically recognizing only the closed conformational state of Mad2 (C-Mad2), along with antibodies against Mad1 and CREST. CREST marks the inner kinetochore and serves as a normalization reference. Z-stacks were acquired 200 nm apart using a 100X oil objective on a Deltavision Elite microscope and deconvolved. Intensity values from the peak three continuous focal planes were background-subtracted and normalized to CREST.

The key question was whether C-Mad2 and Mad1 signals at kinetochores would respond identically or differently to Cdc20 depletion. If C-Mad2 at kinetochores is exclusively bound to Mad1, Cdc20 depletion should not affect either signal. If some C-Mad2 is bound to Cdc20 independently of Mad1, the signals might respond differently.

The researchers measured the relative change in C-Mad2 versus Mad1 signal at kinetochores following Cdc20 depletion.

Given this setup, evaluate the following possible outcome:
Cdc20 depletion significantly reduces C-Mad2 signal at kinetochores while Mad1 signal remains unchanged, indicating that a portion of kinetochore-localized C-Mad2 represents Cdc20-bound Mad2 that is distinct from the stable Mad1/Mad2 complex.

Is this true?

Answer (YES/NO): YES